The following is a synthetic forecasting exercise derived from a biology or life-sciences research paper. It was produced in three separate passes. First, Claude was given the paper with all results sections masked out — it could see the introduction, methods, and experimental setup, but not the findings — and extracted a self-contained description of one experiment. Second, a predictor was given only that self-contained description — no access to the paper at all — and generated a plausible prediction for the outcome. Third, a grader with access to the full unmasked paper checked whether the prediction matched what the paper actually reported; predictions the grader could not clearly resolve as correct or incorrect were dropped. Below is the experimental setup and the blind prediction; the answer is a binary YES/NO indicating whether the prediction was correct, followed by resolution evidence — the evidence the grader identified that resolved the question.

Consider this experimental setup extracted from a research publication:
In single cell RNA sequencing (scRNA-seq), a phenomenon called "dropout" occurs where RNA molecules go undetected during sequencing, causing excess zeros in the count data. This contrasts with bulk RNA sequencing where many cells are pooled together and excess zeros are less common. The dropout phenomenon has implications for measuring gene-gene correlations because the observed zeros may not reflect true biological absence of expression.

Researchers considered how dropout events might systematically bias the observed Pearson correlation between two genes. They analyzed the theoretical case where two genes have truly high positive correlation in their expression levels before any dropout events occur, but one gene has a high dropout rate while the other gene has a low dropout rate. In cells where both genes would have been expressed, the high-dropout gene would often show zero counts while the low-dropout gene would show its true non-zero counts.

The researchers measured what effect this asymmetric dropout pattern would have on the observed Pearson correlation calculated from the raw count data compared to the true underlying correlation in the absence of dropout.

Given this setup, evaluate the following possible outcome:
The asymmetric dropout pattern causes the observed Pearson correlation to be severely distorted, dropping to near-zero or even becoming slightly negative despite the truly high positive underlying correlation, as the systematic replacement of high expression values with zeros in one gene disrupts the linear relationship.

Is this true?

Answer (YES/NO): NO